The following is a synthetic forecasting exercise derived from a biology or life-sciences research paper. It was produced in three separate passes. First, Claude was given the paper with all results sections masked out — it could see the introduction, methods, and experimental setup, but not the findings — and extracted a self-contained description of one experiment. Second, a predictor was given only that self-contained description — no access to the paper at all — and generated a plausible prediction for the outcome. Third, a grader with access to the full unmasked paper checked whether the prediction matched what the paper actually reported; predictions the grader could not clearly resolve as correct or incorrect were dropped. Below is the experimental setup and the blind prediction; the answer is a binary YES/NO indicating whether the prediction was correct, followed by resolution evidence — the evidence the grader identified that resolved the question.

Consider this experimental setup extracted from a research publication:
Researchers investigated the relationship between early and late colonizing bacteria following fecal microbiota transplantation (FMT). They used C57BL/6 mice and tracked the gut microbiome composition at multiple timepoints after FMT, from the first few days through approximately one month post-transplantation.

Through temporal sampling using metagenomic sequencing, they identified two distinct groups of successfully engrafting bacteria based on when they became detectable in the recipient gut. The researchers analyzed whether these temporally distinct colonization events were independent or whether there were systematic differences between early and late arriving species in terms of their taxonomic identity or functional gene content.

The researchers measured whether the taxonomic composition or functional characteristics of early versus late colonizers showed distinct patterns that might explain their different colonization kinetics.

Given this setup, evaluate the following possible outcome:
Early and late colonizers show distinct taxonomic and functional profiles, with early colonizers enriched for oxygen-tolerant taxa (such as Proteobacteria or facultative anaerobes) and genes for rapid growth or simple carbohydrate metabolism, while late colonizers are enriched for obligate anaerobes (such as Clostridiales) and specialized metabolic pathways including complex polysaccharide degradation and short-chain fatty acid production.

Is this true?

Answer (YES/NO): NO